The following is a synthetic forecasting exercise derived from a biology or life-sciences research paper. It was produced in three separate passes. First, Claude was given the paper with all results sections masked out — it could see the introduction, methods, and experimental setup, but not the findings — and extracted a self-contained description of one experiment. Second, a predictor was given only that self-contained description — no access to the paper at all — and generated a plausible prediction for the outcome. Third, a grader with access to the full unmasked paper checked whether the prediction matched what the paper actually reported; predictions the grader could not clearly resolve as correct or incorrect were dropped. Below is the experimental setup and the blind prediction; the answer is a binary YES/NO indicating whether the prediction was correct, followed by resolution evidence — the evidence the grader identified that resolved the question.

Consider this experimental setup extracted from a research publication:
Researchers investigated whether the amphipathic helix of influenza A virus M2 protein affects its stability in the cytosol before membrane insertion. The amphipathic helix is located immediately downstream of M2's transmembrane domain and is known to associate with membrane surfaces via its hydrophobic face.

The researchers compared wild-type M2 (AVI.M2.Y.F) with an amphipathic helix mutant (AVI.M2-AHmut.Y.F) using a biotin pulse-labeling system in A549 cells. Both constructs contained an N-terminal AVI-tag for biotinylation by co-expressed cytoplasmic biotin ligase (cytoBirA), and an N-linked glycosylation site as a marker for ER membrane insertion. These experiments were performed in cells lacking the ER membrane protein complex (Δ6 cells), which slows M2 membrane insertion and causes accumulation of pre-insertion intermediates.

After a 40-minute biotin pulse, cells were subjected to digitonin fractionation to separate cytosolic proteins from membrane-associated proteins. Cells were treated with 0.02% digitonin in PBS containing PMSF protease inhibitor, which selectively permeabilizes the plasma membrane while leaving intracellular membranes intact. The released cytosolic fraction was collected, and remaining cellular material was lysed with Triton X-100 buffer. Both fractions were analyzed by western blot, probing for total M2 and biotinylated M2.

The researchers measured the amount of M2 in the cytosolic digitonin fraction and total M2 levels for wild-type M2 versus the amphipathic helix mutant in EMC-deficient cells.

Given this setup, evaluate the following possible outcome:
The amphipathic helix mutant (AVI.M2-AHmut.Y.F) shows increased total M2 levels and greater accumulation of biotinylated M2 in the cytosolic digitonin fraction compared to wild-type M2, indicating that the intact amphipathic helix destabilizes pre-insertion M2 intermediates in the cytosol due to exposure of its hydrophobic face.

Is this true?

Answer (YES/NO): NO